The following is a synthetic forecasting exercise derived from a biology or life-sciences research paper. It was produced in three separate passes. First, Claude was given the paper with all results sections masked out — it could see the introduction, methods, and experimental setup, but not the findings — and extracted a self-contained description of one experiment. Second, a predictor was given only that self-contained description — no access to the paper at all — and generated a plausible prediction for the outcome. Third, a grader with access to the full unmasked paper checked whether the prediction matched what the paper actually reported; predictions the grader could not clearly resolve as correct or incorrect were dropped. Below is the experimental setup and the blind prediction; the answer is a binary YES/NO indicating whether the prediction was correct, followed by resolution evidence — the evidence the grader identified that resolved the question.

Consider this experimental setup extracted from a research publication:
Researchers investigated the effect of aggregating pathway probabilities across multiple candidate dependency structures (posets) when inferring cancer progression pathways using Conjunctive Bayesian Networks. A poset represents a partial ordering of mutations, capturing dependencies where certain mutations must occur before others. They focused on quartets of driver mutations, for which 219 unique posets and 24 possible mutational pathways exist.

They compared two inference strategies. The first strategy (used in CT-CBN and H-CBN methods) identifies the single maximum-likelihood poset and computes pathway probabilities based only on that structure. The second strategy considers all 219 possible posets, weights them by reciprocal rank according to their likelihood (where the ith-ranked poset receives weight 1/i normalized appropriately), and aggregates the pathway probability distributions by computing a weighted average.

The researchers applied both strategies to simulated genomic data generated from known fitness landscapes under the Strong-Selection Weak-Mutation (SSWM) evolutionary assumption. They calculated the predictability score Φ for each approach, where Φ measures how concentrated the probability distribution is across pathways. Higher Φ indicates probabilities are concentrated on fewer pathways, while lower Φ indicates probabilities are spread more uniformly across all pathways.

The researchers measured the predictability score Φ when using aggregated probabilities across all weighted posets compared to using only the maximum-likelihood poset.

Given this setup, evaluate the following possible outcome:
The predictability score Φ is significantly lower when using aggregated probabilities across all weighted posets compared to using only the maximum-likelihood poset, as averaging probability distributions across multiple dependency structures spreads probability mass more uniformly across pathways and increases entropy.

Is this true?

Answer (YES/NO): YES